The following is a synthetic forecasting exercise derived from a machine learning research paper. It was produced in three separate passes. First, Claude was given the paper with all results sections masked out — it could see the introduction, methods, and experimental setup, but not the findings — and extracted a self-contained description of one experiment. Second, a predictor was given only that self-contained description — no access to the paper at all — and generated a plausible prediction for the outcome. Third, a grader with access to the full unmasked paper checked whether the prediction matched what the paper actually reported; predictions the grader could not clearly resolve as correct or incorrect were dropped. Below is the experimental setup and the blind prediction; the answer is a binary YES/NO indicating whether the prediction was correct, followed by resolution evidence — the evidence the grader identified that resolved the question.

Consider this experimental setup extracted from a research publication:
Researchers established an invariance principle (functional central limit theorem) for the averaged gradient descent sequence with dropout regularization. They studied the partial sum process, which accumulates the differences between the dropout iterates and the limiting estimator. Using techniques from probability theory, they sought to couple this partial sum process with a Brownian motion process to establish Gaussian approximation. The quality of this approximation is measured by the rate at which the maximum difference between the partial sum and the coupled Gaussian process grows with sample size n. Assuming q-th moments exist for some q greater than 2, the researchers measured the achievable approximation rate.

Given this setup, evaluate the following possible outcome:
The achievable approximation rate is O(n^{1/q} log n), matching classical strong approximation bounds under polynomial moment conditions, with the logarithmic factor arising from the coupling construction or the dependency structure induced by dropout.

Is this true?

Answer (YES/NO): NO